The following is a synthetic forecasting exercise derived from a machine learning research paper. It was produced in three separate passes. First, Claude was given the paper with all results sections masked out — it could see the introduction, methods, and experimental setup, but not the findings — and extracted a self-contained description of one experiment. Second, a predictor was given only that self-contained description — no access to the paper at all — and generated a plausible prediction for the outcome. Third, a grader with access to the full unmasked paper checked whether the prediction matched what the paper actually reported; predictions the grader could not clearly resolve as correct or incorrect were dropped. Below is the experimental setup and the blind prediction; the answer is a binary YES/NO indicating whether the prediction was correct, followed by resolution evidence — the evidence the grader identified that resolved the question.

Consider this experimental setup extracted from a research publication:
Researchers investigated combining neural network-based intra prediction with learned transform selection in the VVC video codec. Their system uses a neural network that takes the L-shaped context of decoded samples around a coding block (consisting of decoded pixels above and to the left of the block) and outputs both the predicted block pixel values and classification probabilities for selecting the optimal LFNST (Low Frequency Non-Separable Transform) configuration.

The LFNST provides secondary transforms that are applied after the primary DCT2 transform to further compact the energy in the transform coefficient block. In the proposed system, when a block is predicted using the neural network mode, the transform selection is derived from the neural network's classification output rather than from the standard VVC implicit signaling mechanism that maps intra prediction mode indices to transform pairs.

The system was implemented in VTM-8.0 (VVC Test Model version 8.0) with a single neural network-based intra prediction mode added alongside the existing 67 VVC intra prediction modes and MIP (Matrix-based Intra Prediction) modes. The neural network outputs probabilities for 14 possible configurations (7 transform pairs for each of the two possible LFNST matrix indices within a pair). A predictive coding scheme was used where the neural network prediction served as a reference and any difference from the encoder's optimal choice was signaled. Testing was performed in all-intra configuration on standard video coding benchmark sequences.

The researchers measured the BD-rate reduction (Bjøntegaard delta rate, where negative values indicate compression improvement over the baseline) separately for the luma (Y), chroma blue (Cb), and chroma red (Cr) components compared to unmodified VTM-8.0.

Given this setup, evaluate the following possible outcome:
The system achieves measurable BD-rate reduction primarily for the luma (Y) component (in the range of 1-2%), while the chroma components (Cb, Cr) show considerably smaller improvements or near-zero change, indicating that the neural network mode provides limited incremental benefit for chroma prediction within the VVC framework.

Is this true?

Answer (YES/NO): NO